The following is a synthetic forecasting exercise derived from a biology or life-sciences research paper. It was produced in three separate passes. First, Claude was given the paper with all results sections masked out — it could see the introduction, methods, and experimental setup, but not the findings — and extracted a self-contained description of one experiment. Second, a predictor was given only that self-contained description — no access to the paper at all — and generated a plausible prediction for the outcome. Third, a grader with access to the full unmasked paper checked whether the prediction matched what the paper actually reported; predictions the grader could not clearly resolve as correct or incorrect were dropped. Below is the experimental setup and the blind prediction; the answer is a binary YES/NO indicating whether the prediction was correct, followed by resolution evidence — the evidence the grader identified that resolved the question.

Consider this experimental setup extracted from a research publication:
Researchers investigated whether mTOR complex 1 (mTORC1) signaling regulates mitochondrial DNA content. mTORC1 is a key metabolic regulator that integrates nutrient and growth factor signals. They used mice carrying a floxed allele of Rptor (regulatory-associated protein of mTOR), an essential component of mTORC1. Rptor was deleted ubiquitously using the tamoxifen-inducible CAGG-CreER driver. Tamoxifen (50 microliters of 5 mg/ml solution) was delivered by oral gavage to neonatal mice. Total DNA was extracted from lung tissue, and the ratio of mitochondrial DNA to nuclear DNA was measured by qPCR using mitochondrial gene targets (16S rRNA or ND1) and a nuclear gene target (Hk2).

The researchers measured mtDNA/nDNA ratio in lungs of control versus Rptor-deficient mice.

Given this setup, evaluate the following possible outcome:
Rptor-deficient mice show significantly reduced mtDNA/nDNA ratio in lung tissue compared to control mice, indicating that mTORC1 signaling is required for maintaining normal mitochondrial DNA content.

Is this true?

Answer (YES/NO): YES